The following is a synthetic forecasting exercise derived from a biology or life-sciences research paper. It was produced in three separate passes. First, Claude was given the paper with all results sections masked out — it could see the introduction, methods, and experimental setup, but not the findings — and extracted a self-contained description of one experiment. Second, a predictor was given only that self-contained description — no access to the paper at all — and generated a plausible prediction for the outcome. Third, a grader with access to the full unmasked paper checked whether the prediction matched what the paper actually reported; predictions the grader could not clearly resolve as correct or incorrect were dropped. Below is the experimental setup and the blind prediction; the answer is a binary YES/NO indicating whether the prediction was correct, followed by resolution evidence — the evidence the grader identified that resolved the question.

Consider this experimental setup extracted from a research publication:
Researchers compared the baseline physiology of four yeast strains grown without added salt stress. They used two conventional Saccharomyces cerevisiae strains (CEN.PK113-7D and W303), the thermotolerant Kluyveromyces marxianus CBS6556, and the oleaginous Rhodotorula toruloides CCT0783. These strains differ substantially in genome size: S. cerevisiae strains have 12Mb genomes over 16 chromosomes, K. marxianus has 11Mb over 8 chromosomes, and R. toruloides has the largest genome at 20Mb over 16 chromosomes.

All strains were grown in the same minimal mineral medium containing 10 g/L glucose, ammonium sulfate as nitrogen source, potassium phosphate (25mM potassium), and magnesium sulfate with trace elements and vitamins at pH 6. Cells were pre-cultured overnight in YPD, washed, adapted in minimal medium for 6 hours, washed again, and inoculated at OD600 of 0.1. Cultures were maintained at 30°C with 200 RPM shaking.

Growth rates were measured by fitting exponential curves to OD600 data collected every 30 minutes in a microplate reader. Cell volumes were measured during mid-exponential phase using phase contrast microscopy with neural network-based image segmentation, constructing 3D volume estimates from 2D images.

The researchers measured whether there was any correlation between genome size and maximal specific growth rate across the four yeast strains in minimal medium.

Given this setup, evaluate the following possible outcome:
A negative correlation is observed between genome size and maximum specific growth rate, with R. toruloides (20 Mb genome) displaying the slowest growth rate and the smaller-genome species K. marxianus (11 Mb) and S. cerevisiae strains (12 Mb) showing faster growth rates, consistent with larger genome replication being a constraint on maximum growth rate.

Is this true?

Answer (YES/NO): YES